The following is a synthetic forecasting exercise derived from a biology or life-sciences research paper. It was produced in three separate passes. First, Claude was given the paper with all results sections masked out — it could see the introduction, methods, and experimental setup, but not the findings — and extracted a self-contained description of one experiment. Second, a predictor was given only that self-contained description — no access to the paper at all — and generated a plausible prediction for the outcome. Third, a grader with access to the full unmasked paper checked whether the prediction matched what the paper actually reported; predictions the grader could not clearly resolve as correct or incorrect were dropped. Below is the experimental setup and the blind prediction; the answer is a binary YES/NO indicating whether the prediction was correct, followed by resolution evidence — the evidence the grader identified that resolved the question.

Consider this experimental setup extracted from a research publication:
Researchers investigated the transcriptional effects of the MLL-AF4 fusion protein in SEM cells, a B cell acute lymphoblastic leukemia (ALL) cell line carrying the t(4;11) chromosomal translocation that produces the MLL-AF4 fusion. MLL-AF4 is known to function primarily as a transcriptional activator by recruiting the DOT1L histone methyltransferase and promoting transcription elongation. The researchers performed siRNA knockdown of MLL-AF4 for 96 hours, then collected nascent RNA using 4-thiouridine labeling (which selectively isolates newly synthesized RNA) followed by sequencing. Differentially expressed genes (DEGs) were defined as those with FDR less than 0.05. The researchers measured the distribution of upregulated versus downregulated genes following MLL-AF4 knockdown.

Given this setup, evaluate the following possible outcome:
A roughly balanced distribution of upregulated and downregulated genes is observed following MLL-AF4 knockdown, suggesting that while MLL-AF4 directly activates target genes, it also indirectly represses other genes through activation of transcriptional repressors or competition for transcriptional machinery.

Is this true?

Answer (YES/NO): YES